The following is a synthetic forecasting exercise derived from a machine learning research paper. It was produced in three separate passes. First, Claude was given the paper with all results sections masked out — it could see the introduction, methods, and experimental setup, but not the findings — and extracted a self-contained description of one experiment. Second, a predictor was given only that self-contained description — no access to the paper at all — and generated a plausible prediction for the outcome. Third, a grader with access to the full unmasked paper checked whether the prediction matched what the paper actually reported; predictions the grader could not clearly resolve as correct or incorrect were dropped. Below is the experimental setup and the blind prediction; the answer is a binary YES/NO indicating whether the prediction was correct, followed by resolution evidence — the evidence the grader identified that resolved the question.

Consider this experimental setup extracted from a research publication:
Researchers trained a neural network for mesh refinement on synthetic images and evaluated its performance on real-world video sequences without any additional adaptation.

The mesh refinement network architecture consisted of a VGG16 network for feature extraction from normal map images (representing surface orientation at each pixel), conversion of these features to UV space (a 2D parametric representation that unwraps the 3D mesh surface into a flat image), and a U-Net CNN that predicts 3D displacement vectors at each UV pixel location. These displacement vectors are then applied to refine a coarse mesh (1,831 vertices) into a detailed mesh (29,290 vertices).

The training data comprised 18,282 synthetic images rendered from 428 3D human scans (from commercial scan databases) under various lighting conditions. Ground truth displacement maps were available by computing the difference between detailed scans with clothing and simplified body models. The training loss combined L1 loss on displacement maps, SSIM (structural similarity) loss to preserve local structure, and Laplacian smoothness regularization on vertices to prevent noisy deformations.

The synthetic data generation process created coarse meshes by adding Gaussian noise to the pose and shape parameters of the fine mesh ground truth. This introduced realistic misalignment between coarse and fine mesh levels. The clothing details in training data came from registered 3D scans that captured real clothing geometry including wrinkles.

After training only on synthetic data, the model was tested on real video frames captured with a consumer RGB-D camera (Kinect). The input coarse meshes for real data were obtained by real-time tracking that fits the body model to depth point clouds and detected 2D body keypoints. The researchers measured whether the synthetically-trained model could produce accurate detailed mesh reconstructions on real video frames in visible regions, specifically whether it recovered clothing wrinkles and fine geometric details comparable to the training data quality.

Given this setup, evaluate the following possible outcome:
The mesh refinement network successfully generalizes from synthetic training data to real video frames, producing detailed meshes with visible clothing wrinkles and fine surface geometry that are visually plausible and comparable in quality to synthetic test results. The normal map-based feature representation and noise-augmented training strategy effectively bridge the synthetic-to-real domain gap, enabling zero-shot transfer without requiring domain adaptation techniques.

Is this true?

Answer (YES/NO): NO